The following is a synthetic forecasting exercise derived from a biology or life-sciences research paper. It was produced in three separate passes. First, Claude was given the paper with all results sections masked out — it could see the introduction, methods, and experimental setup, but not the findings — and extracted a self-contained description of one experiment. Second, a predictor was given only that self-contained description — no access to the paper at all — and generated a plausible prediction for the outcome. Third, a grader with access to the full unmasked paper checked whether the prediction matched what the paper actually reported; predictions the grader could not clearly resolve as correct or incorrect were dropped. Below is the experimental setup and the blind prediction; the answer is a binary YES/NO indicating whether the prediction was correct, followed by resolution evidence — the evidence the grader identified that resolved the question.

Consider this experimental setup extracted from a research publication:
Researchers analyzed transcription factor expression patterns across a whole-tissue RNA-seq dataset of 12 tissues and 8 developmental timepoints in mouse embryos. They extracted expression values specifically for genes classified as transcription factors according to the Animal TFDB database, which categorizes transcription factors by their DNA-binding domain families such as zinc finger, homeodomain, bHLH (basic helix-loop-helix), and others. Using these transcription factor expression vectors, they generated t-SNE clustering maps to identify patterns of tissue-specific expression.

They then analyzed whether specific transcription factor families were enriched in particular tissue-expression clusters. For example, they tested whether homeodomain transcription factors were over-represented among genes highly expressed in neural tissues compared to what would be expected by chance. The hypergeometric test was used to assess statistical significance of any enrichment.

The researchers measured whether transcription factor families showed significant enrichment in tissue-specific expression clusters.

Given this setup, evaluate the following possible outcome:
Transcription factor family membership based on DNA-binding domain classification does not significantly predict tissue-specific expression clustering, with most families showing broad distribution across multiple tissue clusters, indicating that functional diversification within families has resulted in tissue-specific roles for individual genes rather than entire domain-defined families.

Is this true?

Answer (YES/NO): NO